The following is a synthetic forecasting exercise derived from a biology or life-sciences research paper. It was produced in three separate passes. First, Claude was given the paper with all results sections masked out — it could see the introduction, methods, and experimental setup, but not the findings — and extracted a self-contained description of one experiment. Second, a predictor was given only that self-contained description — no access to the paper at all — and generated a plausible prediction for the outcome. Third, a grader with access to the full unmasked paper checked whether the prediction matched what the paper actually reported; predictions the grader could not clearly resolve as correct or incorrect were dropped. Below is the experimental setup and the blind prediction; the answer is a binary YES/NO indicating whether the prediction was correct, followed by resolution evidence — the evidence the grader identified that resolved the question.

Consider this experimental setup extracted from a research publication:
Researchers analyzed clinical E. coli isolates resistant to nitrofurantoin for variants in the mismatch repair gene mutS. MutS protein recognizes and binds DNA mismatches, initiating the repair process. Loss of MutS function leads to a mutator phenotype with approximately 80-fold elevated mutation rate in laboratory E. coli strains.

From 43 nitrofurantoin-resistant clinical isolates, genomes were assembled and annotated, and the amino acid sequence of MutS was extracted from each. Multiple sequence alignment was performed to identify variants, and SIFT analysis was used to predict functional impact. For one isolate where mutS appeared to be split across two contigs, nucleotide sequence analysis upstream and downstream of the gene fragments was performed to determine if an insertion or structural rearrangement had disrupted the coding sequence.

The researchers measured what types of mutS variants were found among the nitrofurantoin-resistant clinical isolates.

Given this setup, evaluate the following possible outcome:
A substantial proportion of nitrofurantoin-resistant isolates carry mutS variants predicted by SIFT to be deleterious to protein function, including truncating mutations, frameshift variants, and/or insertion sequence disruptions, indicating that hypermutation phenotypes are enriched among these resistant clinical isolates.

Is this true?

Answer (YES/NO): NO